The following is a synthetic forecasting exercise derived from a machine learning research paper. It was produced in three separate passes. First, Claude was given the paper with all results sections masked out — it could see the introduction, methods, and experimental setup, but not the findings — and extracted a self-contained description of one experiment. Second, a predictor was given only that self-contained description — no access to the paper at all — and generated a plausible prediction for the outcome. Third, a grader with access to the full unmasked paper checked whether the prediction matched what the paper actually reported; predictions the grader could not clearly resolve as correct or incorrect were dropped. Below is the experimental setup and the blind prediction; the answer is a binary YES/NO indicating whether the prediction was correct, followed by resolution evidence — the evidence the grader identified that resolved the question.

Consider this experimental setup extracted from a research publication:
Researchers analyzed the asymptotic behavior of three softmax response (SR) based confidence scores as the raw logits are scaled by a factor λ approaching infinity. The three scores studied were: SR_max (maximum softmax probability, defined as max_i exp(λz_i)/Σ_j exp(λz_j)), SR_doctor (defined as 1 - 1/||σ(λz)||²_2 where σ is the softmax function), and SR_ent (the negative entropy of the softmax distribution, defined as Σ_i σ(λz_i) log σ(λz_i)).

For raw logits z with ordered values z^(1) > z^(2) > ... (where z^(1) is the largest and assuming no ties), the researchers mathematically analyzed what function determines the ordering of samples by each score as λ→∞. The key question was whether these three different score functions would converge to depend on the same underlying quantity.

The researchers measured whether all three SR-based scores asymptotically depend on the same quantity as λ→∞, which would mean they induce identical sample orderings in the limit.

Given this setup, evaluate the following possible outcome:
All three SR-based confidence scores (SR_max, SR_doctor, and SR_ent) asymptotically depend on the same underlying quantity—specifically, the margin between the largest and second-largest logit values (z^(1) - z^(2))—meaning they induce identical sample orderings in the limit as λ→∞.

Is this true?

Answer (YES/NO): YES